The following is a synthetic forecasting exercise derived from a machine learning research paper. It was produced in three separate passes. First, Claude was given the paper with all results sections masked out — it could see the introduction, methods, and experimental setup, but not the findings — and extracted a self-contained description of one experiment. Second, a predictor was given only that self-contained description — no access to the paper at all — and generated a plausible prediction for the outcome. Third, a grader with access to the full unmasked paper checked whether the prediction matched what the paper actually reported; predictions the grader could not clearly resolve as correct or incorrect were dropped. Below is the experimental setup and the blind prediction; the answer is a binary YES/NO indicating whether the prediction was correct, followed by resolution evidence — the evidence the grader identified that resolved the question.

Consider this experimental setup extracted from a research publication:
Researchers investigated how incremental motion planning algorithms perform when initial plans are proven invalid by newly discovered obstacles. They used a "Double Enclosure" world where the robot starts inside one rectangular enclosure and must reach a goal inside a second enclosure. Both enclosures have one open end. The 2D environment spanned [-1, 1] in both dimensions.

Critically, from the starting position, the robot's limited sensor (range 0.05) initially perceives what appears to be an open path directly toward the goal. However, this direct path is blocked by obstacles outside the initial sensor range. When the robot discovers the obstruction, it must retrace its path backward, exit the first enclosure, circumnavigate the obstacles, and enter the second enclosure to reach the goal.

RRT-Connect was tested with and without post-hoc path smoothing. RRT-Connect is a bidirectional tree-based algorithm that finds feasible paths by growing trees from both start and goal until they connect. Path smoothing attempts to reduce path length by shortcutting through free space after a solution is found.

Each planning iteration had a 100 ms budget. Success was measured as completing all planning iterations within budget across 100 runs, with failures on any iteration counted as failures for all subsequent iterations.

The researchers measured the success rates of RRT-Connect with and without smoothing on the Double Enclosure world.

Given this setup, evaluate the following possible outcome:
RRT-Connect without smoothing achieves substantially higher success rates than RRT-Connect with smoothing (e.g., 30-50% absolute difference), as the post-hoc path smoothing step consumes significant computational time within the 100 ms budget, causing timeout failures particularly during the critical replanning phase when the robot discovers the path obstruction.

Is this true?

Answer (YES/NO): NO